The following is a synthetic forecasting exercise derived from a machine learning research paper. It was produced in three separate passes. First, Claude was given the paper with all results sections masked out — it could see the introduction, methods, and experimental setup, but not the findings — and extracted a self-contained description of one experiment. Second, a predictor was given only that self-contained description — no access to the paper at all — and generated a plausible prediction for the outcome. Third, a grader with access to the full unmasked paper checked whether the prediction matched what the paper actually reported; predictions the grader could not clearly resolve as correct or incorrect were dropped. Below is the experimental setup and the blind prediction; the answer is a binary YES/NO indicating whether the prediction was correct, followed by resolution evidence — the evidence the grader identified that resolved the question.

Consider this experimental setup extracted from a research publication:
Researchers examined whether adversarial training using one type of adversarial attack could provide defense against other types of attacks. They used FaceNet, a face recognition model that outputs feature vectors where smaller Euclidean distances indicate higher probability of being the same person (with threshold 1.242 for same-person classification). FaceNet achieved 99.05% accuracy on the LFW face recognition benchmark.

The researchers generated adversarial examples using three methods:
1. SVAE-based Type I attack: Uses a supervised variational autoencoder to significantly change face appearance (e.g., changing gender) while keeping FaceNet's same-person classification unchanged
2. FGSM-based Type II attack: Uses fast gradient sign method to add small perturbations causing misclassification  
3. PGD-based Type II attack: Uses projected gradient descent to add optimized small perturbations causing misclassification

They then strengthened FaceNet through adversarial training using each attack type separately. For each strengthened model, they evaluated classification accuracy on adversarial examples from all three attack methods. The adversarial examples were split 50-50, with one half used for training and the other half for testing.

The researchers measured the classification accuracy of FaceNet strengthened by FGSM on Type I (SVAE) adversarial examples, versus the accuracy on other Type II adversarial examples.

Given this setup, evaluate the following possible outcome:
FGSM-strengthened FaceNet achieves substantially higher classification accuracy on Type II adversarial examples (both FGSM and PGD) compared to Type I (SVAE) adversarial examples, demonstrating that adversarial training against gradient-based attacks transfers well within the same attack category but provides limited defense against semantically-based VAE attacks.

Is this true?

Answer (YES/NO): YES